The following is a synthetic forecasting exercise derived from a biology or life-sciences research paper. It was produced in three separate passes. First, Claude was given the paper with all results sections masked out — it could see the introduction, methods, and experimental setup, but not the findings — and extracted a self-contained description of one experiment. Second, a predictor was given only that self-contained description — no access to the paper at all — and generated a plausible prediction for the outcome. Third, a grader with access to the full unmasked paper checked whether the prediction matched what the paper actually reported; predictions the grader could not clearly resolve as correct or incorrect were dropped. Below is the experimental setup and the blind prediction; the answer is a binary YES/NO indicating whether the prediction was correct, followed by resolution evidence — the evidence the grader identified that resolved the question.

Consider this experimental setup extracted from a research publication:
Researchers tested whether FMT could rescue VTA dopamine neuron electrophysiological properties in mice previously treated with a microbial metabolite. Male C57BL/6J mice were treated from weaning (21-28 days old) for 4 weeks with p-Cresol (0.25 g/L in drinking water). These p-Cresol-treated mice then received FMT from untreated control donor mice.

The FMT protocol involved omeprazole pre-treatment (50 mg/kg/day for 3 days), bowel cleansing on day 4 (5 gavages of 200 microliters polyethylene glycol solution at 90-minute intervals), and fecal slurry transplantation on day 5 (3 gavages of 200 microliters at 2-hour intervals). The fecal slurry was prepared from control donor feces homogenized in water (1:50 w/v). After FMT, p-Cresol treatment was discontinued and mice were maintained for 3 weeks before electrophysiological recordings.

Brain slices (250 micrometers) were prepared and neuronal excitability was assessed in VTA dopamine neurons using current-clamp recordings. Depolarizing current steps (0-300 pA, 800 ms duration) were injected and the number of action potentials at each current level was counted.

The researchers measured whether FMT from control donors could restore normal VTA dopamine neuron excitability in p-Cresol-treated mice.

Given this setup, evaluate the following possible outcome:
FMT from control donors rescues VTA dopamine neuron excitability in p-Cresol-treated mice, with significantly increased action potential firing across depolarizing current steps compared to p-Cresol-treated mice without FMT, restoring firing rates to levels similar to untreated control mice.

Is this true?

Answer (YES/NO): YES